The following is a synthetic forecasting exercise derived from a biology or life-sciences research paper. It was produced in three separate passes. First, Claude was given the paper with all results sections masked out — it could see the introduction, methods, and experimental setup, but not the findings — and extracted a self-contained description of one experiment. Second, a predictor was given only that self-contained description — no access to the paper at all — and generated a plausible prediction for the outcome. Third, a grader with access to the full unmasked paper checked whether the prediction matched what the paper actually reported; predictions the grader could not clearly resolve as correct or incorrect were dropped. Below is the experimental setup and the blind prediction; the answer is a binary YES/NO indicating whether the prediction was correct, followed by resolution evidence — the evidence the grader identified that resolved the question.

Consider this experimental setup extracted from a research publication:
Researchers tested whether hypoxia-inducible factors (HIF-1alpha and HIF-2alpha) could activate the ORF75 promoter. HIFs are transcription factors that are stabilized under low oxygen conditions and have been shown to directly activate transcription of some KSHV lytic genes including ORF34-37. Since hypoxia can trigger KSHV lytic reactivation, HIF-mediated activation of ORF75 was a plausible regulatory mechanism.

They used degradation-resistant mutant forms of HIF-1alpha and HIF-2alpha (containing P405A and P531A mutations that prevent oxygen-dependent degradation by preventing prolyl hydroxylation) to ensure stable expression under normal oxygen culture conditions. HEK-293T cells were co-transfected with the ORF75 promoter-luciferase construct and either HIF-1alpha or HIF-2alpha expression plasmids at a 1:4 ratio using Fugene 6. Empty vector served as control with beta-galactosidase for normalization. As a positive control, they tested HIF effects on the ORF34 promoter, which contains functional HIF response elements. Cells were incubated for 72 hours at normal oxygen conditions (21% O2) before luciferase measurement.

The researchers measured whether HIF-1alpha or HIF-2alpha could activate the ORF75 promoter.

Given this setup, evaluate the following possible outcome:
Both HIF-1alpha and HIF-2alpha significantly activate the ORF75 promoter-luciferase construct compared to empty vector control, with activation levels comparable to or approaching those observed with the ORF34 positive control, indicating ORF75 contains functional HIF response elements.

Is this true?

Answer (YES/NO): NO